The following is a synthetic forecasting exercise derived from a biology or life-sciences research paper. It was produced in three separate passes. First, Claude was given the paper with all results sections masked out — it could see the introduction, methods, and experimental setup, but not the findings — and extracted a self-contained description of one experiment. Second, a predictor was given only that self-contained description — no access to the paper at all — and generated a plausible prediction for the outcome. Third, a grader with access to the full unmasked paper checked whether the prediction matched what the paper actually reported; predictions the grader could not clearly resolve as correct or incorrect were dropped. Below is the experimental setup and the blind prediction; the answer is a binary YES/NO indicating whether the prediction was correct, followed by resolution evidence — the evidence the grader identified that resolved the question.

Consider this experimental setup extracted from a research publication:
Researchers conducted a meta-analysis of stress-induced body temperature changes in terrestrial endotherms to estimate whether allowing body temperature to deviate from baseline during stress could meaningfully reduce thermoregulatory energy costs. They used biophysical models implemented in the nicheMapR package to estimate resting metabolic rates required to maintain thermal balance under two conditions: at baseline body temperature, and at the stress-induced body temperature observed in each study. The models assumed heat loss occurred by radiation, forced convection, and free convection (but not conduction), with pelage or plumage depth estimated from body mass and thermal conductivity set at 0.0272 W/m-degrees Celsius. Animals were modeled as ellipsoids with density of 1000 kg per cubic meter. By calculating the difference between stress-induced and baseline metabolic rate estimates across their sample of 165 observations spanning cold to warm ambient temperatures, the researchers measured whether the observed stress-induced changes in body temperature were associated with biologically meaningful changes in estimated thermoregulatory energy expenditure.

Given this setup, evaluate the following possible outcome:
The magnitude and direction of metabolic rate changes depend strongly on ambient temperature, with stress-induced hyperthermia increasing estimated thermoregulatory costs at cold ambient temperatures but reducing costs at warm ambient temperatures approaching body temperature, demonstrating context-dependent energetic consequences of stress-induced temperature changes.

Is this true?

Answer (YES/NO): NO